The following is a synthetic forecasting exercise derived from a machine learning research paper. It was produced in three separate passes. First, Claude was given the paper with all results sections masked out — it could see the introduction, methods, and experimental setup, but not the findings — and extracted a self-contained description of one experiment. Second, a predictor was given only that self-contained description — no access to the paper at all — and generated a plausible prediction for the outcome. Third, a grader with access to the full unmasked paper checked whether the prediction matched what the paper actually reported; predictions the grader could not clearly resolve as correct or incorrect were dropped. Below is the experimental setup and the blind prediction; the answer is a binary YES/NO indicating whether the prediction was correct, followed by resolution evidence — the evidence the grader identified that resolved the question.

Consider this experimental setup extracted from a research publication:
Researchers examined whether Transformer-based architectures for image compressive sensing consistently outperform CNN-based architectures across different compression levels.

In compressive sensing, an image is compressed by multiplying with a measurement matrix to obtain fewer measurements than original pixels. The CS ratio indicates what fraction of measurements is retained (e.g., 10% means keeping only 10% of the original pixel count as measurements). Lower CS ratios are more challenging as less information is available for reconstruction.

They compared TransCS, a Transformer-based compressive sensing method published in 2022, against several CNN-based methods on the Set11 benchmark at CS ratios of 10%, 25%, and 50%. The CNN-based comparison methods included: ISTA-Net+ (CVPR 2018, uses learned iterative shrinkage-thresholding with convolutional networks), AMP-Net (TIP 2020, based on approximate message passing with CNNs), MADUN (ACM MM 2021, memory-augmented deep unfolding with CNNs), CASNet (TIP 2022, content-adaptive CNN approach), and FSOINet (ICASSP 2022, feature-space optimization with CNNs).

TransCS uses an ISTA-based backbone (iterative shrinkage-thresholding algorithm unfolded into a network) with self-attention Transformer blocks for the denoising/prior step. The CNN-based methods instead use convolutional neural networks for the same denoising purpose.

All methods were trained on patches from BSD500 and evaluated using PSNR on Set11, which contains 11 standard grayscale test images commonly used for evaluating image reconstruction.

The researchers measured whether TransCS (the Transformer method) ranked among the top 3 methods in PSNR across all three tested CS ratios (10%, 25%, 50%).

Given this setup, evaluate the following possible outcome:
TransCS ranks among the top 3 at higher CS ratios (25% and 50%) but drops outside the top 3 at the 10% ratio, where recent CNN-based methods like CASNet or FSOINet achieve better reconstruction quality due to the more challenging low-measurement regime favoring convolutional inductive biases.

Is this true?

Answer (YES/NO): NO